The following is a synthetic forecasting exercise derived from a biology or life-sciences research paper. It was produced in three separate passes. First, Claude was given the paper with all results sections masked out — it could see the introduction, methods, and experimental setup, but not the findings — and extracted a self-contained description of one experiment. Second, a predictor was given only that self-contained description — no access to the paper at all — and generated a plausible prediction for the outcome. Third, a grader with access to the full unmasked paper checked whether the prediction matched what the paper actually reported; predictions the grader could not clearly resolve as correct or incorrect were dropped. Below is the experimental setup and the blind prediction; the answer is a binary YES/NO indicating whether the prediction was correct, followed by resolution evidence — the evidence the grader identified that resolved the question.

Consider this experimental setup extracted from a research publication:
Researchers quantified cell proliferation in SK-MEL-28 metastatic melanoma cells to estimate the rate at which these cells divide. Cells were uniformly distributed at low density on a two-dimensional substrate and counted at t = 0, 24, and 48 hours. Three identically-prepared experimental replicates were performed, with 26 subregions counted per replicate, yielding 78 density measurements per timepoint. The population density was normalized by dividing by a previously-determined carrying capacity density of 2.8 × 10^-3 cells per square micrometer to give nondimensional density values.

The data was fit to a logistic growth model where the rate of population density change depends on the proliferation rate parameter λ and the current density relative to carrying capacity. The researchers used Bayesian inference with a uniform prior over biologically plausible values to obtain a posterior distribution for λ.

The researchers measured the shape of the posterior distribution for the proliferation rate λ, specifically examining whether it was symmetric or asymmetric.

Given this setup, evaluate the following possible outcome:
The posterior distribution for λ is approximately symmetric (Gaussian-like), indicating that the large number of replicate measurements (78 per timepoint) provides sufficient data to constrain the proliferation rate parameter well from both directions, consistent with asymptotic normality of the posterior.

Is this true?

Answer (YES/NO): YES